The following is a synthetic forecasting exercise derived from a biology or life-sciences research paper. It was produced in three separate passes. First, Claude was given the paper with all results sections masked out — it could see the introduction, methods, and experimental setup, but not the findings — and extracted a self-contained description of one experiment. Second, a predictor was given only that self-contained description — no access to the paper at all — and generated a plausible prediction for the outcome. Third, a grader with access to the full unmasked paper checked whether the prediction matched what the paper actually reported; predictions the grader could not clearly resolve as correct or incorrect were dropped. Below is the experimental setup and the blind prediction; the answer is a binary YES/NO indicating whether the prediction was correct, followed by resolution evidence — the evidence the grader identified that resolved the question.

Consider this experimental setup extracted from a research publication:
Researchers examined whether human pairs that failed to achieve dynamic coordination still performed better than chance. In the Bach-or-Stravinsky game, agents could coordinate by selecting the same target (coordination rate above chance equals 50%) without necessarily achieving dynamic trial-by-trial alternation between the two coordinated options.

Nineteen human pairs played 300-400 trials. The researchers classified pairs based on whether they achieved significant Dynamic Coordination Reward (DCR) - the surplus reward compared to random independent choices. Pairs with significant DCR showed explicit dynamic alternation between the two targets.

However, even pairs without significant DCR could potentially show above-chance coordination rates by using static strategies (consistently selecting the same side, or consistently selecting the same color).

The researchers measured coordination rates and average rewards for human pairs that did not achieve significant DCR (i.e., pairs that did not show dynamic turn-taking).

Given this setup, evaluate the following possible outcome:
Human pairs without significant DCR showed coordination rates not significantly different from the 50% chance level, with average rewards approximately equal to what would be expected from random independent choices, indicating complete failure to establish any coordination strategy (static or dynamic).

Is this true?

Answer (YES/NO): NO